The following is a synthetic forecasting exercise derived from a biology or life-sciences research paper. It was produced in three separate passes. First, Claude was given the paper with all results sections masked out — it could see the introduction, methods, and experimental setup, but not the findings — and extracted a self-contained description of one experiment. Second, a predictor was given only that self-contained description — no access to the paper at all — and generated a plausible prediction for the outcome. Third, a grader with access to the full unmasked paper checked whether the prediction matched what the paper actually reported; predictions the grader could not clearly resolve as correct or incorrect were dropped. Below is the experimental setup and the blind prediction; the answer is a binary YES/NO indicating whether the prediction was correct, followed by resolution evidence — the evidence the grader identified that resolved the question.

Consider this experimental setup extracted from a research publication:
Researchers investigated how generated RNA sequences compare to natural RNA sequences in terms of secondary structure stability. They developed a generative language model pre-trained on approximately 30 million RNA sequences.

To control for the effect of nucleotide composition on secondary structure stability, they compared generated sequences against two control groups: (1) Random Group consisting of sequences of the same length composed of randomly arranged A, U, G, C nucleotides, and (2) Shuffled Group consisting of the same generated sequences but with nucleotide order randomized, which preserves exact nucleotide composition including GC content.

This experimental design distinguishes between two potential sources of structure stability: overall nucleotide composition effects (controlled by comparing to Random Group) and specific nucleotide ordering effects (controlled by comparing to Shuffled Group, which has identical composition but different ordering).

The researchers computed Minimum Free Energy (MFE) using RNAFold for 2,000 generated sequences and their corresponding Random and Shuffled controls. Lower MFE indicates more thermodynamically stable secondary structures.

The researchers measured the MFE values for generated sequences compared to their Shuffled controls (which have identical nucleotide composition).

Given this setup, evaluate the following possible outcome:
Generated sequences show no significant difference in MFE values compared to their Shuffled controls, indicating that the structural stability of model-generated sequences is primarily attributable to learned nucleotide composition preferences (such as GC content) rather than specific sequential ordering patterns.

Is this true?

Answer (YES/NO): NO